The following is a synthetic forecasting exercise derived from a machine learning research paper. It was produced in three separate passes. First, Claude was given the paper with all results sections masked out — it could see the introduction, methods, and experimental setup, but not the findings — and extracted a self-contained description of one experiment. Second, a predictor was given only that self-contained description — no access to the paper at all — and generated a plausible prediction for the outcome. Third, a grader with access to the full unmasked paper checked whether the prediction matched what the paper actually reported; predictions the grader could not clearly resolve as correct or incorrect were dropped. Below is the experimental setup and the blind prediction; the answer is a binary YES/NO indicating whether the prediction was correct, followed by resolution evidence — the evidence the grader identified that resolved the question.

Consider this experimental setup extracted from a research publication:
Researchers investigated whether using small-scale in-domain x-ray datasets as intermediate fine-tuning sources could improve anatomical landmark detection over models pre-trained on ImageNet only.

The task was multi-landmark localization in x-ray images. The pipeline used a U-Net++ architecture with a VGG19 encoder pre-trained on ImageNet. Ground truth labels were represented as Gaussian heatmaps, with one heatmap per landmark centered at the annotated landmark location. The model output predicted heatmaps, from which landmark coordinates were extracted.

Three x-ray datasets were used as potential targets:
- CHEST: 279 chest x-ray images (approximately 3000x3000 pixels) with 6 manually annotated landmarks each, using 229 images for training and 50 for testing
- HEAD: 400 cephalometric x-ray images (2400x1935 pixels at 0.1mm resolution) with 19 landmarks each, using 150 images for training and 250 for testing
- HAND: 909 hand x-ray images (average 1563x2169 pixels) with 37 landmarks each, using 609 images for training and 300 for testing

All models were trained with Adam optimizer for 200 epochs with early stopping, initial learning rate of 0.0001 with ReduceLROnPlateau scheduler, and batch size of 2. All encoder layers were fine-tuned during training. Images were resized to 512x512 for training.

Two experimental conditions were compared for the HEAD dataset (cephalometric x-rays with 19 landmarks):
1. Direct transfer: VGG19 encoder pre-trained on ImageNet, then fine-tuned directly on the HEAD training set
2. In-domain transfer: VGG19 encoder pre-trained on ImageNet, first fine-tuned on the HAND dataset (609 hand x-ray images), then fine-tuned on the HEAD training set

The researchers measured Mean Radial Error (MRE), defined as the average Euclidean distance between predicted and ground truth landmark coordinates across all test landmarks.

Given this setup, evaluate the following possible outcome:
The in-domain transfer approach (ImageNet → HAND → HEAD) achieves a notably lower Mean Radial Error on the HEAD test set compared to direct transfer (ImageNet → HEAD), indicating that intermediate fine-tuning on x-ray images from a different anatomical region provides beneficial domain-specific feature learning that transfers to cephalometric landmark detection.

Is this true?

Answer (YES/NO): NO